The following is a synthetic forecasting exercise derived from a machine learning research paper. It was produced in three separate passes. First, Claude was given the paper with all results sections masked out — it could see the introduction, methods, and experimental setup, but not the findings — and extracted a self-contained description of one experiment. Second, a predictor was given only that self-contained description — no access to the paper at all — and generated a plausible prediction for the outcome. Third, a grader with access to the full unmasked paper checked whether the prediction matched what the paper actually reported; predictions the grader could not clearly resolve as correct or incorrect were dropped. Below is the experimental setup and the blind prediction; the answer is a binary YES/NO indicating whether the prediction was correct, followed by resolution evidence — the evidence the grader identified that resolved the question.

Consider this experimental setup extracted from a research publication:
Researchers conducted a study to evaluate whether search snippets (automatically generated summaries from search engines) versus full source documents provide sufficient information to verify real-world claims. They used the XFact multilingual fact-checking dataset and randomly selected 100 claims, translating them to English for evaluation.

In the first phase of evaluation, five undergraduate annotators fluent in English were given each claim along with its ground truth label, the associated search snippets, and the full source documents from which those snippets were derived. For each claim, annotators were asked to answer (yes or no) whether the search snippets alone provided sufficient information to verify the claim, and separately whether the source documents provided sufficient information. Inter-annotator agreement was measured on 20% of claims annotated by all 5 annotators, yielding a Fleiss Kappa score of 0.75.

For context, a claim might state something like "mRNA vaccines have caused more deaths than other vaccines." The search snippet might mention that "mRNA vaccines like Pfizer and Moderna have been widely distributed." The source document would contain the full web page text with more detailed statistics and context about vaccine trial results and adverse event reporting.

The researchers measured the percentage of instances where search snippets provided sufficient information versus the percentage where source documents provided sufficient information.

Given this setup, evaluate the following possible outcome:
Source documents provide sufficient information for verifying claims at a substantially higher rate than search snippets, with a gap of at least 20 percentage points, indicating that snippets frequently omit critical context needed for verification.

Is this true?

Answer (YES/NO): YES